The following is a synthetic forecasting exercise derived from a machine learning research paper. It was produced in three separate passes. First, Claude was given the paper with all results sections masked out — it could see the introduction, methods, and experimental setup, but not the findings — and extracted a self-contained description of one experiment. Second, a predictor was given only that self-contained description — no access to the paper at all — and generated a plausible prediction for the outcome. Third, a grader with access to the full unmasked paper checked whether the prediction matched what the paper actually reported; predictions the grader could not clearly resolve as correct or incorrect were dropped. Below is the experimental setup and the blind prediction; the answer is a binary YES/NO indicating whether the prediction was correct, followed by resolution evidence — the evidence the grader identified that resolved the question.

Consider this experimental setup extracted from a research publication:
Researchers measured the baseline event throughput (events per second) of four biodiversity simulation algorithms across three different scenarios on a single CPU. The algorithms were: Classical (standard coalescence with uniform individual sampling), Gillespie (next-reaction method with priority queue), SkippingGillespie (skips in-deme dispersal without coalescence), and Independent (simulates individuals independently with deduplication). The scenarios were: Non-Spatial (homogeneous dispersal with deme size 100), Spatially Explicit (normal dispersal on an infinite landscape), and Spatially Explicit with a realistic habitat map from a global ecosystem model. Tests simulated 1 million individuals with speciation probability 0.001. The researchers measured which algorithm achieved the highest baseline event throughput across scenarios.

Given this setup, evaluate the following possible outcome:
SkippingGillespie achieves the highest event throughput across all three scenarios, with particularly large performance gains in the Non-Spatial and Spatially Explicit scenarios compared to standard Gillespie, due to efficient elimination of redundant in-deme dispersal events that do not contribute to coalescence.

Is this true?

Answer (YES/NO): NO